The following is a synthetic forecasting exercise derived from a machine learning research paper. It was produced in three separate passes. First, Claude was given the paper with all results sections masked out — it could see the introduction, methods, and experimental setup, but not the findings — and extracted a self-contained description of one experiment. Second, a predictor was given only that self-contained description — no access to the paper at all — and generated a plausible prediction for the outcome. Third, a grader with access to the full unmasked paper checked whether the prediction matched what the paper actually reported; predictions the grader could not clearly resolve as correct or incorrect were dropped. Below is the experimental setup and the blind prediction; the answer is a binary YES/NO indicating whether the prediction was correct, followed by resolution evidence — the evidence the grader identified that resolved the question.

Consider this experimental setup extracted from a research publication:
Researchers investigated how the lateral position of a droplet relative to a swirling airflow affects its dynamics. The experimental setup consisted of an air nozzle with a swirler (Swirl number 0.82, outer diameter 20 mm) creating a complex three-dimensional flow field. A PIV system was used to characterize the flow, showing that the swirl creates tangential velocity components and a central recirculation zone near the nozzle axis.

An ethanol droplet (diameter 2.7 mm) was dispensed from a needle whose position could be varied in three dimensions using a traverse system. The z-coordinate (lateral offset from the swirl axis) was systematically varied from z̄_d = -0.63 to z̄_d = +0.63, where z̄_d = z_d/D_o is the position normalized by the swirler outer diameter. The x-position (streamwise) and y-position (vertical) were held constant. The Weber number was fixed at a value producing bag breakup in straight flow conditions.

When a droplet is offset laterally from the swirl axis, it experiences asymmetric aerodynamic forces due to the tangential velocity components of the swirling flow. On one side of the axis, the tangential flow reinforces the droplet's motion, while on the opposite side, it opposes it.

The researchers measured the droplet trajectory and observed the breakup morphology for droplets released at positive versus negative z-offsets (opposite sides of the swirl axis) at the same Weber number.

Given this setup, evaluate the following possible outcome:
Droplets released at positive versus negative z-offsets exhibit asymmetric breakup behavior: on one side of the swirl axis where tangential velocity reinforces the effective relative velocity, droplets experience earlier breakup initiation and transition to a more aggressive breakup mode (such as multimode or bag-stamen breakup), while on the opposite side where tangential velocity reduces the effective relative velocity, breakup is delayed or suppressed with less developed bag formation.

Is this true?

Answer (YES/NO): NO